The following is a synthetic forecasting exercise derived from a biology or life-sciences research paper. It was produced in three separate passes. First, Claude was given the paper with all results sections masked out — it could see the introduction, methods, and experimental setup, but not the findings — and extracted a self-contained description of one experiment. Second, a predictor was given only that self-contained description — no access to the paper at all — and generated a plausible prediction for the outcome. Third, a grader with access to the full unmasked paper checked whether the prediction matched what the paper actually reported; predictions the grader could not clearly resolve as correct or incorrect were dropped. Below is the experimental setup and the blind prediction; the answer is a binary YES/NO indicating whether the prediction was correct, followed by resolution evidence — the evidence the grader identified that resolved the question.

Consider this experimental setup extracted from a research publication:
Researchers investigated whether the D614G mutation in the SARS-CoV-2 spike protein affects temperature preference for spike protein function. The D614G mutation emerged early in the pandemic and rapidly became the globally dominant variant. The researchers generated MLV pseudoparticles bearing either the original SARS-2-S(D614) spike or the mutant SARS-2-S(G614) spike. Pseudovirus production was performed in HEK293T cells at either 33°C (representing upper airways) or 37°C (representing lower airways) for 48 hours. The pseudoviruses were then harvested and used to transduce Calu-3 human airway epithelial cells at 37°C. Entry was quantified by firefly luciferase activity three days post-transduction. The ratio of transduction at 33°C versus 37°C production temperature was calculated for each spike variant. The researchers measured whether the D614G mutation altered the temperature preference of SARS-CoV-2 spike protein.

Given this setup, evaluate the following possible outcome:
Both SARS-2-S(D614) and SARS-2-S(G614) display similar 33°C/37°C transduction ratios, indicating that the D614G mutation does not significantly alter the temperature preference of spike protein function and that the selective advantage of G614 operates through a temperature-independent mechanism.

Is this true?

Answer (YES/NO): NO